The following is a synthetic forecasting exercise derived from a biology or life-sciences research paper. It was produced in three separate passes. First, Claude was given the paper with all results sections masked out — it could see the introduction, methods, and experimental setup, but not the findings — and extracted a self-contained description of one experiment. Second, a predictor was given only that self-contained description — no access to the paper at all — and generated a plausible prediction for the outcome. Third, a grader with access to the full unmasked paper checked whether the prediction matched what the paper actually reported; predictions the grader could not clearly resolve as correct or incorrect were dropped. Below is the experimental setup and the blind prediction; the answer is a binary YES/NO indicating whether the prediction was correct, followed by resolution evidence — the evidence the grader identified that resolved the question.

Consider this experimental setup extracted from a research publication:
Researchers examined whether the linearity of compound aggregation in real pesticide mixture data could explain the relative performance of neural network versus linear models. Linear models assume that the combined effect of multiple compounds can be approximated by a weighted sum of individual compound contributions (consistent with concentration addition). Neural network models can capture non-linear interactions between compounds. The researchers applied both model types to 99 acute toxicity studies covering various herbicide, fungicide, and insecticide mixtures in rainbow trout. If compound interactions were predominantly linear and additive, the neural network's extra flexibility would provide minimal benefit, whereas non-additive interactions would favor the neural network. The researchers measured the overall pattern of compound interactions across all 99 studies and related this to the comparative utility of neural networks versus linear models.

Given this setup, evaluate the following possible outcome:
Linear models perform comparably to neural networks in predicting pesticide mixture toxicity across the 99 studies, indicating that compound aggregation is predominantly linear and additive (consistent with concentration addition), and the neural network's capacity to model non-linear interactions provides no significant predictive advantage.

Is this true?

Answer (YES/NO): YES